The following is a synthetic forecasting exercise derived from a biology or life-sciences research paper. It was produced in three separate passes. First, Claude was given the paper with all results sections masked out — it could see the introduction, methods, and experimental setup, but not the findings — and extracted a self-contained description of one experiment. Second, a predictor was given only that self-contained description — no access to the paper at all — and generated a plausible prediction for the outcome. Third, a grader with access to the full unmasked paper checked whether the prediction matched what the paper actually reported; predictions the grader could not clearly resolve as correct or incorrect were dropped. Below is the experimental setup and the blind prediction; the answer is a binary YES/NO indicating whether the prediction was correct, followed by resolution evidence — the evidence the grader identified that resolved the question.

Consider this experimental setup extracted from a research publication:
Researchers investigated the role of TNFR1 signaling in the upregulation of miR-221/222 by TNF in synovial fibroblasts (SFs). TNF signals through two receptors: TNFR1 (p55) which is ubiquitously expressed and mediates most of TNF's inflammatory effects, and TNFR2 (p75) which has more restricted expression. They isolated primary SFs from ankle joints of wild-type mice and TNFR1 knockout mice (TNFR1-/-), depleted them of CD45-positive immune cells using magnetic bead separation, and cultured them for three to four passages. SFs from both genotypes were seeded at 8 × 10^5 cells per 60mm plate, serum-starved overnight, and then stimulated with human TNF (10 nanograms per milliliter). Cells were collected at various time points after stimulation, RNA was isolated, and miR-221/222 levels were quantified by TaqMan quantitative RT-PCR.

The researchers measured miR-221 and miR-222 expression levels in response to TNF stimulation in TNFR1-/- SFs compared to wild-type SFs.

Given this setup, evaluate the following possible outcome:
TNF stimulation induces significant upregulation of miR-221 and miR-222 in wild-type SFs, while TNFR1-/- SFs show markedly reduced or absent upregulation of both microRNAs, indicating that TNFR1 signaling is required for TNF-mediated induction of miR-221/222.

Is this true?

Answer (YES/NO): YES